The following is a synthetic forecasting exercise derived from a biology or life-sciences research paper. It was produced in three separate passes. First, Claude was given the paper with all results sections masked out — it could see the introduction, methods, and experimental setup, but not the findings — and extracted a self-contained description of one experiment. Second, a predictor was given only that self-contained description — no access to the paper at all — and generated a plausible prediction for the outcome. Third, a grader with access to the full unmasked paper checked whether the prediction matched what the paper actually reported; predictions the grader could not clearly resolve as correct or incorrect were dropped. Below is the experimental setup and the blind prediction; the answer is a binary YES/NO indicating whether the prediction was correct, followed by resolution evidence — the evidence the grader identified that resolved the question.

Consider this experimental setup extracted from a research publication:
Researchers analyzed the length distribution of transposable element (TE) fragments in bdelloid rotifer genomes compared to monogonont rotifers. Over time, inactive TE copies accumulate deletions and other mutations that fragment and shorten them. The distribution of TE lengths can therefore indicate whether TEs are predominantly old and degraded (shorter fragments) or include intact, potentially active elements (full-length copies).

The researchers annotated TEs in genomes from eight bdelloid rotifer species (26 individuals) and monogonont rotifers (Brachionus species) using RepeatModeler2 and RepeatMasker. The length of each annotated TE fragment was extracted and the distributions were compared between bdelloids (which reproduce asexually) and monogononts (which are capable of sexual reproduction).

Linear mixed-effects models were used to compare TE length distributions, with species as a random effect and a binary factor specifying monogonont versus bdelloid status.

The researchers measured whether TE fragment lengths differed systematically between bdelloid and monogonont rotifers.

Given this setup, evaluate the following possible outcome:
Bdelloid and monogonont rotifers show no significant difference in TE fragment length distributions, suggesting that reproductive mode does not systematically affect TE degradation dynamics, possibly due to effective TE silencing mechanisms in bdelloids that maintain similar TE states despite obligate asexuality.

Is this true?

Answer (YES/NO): YES